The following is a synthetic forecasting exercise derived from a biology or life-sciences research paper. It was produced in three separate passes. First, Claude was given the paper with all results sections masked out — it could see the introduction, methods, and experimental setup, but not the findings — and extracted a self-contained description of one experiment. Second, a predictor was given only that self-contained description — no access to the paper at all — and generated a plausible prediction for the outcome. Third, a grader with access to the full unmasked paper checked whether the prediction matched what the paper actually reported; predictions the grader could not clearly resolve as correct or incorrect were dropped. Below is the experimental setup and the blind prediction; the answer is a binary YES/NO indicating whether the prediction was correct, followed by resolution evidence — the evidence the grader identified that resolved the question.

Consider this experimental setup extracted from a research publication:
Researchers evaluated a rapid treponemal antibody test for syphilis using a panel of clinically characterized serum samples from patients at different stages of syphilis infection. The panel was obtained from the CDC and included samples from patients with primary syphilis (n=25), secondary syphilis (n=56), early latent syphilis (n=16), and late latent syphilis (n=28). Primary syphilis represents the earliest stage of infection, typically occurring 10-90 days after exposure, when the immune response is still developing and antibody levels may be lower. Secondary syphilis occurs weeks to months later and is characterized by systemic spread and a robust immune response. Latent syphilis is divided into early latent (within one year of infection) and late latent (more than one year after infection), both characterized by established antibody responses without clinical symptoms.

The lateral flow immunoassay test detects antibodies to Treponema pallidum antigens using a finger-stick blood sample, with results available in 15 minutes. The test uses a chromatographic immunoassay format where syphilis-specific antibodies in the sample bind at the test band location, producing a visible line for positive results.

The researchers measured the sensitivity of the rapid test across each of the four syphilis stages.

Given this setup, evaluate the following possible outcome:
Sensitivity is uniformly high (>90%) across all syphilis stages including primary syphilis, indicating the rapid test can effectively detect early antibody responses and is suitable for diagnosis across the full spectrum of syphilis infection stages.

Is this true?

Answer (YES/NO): YES